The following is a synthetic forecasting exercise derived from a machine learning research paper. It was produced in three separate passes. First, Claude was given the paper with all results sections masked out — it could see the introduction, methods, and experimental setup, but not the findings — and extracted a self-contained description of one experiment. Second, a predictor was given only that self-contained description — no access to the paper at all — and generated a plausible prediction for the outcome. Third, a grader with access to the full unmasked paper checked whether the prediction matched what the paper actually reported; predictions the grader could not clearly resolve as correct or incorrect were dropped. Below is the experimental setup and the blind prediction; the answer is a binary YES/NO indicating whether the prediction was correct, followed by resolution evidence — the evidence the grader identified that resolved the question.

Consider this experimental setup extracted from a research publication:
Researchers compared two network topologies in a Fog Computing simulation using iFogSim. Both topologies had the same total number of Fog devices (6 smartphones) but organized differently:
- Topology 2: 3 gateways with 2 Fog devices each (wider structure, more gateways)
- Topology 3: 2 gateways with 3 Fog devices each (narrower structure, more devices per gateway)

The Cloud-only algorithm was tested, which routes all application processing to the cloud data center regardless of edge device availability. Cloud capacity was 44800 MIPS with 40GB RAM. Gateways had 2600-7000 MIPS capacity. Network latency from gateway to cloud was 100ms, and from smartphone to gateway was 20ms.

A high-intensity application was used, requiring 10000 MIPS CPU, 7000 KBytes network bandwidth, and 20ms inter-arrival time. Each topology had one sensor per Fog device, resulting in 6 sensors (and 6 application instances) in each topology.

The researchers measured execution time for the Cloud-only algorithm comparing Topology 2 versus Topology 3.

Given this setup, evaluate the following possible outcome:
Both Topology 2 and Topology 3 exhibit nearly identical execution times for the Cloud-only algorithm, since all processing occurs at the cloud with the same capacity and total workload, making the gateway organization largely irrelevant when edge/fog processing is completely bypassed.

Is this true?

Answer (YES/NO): NO